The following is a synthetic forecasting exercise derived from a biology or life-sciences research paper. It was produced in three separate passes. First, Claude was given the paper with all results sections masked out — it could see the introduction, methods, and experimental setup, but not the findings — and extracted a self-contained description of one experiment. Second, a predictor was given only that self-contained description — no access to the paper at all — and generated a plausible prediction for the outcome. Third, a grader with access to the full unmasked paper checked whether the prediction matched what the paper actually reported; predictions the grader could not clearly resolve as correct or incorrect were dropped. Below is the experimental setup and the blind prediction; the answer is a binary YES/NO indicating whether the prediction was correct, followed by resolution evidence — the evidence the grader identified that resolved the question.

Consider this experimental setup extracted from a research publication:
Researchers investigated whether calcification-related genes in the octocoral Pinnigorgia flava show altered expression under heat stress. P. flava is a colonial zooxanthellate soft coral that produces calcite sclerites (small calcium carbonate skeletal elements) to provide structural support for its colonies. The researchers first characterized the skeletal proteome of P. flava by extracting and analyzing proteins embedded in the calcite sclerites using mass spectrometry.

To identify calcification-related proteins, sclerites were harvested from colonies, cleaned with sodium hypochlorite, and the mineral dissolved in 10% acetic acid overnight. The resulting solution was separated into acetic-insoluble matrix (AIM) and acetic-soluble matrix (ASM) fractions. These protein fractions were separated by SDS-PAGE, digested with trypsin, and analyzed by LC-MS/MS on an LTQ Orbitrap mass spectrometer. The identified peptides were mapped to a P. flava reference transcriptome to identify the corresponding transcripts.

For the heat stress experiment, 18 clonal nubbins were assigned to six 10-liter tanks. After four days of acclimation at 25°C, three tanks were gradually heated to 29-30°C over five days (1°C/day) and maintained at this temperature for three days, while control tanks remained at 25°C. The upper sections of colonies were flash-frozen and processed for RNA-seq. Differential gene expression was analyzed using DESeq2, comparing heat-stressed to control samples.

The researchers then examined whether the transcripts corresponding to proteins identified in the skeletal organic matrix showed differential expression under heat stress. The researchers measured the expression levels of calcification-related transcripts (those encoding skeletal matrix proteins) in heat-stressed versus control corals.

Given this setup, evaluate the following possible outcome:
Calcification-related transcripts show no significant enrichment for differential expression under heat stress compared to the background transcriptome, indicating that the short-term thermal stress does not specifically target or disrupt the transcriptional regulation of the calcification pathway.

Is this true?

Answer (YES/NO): YES